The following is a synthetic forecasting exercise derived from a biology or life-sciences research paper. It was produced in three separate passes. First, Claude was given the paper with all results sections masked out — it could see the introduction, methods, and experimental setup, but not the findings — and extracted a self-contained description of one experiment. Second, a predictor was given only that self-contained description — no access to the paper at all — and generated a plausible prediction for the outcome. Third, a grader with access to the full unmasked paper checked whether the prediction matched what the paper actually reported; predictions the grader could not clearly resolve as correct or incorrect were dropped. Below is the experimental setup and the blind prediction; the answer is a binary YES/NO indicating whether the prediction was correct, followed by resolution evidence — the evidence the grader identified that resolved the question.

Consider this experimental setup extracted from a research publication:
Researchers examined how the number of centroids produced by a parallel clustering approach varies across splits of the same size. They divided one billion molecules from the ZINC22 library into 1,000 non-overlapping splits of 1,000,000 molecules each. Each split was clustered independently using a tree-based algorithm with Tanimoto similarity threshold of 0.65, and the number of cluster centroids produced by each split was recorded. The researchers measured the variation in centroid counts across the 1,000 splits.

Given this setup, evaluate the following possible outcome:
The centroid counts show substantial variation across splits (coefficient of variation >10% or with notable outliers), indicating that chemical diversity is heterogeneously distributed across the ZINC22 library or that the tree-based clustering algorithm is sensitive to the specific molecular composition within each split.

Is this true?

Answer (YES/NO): YES